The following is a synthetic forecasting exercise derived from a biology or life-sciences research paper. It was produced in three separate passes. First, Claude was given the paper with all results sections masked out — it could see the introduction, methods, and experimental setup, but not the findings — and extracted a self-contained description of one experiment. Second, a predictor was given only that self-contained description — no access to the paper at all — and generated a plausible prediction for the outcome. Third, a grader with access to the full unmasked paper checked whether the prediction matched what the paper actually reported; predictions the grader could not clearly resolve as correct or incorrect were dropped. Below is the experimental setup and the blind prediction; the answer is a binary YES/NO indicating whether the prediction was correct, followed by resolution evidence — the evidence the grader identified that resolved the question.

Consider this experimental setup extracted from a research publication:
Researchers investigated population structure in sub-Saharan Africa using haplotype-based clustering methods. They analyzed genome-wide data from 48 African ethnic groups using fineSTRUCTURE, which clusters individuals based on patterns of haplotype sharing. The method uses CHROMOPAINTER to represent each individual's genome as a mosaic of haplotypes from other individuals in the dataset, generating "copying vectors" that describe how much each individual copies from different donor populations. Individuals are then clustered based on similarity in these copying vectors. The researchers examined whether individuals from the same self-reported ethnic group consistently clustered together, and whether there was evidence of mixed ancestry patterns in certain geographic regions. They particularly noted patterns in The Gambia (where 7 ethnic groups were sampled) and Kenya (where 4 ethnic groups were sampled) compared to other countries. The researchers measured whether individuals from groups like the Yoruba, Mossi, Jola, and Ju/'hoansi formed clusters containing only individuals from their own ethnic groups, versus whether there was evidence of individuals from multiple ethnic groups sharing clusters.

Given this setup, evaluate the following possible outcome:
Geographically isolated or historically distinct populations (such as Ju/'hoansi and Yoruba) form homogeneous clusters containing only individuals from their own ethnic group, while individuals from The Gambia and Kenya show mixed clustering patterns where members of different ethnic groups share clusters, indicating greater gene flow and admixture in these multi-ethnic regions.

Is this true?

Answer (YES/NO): NO